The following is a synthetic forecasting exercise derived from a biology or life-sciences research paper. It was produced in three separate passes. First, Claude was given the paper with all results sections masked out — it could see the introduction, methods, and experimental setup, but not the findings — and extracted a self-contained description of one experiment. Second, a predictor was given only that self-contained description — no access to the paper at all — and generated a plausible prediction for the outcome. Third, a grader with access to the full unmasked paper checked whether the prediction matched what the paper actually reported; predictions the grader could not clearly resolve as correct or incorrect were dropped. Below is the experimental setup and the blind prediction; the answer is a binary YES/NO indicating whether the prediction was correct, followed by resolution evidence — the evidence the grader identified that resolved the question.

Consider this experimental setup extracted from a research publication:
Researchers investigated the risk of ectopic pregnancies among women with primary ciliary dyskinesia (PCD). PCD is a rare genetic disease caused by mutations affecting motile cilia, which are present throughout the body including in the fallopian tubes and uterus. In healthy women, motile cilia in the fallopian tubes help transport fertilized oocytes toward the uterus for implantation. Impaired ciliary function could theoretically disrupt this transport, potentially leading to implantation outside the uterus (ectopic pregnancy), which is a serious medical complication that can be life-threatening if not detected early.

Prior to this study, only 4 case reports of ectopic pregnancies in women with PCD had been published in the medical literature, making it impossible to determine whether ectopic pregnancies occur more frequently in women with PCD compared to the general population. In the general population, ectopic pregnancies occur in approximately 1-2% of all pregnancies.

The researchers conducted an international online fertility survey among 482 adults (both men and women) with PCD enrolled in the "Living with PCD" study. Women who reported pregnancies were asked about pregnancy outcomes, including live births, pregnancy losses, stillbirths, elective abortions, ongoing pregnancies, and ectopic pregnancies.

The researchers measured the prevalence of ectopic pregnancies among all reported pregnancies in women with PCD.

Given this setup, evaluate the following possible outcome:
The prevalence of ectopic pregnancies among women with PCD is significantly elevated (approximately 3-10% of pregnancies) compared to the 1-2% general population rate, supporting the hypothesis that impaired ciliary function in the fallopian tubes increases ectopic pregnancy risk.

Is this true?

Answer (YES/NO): YES